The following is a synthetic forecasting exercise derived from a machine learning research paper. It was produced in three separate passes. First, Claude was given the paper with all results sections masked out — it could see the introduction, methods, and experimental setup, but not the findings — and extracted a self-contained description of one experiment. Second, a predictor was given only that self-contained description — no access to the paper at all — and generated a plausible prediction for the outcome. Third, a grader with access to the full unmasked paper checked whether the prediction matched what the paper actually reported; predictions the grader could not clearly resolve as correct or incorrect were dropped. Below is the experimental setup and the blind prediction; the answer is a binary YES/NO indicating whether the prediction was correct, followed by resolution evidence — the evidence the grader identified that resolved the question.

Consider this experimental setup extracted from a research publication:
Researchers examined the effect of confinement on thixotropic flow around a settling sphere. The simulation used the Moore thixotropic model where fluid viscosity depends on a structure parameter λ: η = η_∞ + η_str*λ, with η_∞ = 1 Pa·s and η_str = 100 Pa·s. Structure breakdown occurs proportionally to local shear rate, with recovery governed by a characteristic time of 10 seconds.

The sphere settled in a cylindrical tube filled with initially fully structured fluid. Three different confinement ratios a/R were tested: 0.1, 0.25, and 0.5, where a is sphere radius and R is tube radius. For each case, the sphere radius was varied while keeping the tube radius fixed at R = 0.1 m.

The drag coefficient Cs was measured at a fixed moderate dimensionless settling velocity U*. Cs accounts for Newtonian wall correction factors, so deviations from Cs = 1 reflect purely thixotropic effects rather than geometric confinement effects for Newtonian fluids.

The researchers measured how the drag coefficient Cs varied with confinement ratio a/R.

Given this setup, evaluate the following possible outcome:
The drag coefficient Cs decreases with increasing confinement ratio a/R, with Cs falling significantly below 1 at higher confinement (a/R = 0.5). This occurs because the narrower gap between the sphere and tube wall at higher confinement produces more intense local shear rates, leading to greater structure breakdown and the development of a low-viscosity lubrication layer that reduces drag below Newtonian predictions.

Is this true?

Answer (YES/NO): YES